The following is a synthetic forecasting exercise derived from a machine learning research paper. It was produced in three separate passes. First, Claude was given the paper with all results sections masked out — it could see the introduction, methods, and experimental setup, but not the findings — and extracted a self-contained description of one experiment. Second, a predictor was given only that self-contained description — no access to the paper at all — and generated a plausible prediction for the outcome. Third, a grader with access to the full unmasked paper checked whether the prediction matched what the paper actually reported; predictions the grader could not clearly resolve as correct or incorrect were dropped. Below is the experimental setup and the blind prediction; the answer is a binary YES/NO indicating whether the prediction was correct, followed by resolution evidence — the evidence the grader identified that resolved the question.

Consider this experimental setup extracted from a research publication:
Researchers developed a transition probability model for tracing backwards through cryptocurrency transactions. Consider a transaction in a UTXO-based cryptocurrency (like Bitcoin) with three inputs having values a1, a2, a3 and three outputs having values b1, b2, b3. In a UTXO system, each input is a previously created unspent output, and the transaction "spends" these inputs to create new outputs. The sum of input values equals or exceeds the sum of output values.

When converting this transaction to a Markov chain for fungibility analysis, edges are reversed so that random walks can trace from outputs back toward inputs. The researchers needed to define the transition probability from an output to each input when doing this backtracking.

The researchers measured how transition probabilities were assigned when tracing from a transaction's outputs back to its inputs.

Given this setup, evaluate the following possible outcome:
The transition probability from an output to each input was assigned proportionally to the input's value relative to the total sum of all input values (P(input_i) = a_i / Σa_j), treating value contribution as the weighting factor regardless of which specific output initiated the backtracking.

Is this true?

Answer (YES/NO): YES